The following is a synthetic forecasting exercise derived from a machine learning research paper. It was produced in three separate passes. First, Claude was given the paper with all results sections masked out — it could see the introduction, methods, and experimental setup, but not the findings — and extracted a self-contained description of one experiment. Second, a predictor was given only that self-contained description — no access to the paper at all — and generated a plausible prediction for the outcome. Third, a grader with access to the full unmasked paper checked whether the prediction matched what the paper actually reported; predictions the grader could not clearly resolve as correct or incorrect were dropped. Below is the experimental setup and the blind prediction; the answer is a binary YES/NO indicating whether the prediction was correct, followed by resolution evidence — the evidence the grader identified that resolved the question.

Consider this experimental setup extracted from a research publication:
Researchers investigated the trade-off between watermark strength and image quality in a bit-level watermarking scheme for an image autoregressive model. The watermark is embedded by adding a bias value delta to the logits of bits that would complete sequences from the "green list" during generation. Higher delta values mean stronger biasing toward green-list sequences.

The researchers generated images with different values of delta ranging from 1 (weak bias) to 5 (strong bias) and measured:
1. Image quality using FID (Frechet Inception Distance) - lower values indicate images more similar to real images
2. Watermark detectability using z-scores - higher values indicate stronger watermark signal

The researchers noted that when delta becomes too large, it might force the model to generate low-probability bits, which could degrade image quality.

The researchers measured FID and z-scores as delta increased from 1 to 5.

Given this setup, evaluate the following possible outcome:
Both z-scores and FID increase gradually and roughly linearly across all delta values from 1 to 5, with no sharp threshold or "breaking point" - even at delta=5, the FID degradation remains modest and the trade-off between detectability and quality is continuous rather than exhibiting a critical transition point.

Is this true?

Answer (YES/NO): NO